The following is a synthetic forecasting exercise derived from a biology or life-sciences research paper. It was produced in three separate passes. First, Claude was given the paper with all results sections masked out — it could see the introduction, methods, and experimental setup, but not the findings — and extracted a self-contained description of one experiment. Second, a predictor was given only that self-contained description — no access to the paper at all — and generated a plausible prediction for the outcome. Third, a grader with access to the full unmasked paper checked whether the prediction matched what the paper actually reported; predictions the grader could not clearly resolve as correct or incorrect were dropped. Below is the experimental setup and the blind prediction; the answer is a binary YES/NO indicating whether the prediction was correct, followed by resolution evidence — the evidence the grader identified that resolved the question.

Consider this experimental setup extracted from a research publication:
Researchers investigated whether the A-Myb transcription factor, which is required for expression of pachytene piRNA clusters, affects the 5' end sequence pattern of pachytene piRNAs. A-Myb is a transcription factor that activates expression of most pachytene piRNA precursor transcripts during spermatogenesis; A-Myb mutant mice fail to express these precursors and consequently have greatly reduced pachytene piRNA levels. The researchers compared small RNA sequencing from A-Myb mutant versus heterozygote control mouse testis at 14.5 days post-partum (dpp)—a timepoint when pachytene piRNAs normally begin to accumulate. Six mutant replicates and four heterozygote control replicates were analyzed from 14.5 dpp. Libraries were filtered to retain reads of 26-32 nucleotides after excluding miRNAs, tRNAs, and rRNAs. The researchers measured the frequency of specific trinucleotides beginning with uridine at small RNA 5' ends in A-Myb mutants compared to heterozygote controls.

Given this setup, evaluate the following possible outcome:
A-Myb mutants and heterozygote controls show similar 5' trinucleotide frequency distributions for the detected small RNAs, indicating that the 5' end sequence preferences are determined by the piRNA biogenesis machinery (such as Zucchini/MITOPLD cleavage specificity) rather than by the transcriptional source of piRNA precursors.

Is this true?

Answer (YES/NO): YES